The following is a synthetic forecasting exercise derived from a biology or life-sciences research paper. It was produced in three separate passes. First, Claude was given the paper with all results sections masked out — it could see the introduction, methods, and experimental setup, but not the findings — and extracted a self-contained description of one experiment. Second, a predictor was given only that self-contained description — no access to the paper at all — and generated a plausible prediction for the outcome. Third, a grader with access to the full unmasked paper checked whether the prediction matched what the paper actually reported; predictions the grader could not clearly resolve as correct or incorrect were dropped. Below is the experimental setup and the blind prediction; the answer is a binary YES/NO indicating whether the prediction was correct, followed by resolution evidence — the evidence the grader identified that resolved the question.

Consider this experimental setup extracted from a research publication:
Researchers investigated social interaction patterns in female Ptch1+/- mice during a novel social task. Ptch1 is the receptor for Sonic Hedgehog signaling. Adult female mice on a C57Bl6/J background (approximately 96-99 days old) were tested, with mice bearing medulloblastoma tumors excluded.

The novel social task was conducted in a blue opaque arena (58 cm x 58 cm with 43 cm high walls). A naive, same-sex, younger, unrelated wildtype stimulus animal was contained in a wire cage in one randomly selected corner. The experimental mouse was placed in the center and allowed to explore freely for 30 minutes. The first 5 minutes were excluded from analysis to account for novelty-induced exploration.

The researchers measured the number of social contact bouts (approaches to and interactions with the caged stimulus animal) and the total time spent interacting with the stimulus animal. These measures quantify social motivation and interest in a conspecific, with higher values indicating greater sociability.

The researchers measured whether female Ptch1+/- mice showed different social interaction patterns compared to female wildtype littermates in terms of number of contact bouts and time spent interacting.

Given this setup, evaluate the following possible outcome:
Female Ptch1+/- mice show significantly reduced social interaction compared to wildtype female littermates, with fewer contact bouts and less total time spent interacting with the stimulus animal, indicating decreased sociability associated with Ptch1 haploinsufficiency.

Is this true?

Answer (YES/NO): NO